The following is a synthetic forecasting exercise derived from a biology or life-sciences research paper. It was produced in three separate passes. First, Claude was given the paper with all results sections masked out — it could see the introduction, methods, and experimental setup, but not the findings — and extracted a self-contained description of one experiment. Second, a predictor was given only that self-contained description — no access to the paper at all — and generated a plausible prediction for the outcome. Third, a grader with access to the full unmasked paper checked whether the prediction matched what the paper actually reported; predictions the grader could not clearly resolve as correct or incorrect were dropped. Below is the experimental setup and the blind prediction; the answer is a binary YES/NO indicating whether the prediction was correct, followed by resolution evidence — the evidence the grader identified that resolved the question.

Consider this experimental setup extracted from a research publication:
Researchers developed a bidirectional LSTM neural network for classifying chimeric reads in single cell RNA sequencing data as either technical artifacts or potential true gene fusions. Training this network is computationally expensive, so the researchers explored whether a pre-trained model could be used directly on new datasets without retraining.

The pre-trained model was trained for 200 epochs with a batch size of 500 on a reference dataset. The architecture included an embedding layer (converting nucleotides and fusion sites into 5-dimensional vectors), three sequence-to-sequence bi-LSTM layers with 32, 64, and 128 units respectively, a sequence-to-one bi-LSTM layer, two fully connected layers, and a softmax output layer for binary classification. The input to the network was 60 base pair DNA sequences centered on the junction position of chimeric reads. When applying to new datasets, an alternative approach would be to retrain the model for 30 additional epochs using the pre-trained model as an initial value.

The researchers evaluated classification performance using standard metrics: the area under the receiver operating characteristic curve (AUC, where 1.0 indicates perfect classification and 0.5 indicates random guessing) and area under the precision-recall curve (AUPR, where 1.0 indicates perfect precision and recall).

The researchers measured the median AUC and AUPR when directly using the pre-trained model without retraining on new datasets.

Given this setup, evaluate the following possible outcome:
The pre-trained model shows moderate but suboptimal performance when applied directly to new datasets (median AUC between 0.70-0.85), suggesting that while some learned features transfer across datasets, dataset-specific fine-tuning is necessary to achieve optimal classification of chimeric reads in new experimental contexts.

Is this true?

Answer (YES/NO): NO